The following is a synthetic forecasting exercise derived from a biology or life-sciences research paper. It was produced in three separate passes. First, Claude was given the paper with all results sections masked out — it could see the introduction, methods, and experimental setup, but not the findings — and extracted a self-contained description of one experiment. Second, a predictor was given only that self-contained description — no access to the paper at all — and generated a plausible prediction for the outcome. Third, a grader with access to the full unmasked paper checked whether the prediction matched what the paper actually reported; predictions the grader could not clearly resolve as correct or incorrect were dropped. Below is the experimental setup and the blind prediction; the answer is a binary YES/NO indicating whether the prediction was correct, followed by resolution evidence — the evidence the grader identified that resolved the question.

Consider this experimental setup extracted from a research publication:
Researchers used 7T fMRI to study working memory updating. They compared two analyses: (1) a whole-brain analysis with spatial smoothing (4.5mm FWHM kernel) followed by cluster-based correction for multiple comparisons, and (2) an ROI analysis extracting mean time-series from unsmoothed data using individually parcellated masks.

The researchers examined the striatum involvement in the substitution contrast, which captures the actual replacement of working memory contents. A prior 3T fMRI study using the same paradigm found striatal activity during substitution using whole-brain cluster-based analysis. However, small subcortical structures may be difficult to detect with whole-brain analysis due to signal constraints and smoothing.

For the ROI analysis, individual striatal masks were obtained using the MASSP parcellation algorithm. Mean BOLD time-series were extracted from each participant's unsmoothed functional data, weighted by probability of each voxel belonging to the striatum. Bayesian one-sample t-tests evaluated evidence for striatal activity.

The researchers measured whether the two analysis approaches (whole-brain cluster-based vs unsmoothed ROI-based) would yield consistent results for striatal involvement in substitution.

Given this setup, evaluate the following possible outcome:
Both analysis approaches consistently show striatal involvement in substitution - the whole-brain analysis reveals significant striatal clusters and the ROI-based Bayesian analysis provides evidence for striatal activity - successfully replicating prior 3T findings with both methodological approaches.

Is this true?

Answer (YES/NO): YES